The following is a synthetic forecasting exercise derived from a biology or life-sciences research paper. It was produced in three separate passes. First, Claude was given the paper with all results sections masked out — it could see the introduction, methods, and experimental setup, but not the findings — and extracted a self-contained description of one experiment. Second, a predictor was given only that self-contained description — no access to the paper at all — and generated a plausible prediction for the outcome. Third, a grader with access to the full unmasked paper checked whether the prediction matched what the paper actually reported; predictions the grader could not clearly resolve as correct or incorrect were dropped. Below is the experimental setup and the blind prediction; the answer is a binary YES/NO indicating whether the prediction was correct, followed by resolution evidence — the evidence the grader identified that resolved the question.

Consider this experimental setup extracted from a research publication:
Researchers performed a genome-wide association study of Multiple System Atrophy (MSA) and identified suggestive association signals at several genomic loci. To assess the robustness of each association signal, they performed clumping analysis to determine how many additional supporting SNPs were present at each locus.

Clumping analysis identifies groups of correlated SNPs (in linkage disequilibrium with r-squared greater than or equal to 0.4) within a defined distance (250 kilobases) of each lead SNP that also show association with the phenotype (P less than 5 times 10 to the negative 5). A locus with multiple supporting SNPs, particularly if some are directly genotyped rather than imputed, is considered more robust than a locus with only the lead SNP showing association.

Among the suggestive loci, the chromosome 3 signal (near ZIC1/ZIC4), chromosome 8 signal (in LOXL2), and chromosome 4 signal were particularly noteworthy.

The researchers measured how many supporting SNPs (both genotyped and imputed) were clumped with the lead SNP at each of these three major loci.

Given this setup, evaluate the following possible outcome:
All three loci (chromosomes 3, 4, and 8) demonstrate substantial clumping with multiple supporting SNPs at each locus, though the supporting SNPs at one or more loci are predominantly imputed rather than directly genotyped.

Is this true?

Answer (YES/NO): YES